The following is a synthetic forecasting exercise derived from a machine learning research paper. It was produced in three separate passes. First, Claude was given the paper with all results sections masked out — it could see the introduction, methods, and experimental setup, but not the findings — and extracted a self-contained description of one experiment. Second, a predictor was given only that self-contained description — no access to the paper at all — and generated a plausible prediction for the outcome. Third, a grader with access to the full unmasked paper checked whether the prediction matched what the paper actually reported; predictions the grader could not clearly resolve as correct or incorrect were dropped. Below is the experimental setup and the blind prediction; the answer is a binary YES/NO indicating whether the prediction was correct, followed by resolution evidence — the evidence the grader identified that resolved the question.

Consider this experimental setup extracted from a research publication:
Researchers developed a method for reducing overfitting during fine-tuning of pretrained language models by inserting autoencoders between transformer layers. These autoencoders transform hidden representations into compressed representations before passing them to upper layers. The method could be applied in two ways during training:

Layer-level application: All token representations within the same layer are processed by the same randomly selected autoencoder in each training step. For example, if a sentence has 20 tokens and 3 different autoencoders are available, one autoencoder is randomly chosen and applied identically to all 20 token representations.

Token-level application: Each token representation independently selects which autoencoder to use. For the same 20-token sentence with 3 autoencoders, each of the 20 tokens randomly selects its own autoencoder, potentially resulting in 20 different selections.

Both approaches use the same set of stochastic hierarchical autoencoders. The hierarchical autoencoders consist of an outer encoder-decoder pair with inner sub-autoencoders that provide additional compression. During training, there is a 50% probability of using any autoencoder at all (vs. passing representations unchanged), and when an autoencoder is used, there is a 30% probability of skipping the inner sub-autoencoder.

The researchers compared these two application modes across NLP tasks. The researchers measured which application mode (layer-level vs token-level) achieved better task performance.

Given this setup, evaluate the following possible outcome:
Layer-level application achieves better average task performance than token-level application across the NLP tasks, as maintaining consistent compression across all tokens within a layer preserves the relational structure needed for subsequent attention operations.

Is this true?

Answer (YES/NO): NO